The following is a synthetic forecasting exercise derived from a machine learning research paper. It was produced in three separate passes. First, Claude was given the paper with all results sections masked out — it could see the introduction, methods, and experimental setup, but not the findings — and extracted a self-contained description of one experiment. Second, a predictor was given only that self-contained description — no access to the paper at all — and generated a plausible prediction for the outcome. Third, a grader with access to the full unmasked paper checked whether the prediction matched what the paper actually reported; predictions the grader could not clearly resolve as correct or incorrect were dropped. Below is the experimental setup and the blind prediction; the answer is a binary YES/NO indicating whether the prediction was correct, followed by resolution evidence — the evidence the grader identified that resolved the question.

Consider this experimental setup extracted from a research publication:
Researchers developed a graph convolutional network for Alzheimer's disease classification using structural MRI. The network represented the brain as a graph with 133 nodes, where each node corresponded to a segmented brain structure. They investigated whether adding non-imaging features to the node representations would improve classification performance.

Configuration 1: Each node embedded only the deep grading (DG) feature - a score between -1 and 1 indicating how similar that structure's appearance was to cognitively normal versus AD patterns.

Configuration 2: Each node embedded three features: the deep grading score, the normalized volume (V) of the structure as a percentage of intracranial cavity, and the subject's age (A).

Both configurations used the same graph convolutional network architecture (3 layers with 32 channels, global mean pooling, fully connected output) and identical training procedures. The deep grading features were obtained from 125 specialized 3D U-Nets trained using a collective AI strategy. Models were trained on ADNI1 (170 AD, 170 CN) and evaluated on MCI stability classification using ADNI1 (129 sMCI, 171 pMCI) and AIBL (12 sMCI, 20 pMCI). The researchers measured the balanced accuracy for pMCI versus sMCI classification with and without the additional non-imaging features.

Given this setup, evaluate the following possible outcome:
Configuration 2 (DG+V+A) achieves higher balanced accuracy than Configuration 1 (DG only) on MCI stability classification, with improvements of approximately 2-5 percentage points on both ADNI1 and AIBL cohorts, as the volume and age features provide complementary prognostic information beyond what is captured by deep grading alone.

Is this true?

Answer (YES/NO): NO